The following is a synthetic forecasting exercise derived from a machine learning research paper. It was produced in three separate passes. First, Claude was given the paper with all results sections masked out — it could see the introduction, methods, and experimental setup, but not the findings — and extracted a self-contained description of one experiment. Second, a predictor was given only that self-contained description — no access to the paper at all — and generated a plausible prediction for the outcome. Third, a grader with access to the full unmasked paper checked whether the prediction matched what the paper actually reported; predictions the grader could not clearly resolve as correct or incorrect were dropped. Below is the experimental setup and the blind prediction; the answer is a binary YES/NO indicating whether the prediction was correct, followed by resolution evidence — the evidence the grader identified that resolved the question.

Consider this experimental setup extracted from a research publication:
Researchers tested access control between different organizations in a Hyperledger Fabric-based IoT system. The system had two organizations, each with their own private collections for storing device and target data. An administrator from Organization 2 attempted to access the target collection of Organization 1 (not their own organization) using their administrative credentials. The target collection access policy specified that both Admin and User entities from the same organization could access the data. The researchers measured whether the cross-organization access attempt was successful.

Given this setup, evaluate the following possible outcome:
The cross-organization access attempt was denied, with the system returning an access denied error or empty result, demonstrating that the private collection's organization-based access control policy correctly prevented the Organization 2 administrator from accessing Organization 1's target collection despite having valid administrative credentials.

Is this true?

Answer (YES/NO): YES